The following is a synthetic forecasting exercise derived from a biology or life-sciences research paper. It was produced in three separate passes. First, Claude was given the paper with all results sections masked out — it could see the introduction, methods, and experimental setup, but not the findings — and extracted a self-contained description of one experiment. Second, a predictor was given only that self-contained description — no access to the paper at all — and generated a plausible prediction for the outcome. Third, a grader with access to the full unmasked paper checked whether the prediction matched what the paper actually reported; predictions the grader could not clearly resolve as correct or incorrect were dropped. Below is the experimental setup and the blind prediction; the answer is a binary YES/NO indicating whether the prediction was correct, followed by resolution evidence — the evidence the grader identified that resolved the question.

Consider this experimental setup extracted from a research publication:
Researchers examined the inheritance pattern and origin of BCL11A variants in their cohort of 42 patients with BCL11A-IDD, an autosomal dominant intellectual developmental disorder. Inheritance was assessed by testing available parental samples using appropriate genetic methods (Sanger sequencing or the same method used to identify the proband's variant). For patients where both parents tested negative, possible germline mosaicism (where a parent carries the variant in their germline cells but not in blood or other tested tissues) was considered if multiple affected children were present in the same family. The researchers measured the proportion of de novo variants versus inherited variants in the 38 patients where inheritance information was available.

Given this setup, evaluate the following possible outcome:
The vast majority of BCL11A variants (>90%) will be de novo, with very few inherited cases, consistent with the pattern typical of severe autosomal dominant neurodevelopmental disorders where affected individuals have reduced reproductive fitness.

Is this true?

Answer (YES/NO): NO